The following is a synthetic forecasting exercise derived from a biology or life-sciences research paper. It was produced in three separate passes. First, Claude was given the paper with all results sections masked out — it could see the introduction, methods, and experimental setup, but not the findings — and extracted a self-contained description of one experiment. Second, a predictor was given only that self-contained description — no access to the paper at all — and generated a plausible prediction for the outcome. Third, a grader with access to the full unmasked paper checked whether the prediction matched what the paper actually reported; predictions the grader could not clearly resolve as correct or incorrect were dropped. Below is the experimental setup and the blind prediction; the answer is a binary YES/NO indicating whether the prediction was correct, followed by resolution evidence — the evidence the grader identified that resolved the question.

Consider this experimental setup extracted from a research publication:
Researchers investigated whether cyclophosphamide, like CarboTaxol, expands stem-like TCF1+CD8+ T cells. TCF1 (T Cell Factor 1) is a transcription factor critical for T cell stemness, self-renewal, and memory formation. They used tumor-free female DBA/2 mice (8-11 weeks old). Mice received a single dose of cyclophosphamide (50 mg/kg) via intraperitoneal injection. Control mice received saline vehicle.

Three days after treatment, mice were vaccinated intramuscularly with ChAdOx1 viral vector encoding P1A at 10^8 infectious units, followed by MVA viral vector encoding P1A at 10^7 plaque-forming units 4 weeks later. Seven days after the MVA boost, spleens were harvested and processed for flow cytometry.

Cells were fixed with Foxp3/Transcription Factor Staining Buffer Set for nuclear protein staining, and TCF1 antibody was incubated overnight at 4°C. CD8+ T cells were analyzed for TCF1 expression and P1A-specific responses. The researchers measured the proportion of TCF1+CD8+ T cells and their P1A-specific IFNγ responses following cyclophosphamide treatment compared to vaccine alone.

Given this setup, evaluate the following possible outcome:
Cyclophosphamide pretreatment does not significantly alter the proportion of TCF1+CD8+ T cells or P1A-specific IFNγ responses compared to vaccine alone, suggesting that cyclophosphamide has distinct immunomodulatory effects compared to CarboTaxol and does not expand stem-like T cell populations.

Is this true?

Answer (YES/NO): NO